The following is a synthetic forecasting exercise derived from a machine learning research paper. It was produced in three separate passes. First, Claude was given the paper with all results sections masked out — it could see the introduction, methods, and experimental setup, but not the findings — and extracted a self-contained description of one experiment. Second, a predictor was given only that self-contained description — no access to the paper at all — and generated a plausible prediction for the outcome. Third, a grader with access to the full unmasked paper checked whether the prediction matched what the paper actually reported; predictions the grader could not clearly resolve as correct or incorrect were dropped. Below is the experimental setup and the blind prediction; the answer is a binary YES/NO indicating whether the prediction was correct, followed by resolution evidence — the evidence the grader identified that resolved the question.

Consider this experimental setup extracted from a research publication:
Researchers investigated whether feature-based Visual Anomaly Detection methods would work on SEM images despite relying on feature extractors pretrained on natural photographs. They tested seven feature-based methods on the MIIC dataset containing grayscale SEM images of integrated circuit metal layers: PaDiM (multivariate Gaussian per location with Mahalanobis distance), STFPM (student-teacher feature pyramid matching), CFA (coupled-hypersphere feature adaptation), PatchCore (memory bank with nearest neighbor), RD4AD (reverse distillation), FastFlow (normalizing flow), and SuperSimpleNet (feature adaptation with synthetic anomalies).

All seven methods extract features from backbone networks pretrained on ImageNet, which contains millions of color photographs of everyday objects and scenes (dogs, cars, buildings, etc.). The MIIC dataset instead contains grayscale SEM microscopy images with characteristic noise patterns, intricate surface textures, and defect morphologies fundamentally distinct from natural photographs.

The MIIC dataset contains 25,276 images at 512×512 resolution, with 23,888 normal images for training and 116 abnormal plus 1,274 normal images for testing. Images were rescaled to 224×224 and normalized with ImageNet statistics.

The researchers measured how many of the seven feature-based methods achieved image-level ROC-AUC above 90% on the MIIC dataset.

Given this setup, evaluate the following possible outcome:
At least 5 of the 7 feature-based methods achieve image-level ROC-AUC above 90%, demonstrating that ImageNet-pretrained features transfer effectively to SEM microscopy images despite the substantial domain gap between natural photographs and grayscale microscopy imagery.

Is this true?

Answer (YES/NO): YES